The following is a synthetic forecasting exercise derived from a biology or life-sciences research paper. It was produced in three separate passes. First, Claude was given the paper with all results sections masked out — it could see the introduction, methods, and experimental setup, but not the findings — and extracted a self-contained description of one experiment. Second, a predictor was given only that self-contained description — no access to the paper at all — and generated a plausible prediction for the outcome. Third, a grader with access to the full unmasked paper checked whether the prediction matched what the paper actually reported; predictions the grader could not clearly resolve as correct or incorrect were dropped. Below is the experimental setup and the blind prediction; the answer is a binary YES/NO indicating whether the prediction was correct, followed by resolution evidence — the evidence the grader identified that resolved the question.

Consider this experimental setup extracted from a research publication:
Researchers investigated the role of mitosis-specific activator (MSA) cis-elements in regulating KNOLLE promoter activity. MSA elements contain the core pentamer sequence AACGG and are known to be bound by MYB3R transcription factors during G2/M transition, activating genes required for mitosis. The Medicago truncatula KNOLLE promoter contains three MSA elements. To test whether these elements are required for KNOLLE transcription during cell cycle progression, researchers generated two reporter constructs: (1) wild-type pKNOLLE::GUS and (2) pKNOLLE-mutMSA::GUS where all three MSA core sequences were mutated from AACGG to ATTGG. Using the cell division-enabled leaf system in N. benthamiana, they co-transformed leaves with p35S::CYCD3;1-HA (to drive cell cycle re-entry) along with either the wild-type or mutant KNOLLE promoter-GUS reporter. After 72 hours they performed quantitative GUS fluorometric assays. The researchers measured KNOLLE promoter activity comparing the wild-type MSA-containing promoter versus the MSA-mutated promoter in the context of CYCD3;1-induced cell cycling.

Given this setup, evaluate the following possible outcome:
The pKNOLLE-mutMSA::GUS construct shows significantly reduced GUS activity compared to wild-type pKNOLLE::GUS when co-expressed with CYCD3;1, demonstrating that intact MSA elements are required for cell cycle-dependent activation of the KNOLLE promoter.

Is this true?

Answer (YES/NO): YES